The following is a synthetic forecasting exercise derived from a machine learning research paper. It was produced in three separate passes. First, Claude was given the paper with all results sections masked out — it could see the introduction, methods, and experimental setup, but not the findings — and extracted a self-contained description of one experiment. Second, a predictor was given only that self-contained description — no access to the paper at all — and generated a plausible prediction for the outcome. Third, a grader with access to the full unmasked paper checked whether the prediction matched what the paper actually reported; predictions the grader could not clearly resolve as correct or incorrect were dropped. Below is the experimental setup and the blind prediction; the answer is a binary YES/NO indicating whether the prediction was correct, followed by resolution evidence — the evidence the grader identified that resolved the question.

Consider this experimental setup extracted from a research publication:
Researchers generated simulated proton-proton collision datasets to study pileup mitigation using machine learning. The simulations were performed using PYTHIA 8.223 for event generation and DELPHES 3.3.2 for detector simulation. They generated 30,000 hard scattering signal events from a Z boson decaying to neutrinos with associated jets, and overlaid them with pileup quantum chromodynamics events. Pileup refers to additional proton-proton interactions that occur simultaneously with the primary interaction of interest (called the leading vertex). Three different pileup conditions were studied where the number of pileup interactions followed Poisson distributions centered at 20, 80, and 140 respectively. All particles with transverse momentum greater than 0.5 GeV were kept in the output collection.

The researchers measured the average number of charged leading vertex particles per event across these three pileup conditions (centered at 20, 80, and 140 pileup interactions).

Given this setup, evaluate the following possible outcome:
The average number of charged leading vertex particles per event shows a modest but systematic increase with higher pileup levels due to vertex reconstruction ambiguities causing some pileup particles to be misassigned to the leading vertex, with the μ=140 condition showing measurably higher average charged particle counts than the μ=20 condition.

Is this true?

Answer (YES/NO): NO